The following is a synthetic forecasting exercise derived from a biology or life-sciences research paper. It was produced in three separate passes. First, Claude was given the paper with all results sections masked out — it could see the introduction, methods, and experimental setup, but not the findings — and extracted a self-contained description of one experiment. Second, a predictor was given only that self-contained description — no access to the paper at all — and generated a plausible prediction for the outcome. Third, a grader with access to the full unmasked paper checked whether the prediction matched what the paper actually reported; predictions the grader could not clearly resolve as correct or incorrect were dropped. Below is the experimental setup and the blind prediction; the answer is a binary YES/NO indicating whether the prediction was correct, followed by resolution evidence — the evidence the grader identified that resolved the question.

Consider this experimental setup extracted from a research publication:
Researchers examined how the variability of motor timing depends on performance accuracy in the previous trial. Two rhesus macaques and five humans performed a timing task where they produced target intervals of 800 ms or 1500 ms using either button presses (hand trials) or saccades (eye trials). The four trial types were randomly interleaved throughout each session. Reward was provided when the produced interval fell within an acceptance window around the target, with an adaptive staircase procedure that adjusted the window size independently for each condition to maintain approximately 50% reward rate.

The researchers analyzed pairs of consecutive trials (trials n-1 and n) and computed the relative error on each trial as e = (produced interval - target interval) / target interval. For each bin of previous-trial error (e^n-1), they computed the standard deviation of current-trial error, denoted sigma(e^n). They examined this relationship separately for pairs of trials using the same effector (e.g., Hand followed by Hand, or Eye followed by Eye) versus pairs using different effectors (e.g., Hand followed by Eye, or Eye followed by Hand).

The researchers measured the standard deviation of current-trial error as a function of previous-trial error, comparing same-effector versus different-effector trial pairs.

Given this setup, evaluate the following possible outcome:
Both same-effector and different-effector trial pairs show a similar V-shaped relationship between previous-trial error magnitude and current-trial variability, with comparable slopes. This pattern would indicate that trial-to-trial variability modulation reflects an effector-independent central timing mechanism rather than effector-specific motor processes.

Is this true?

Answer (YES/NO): NO